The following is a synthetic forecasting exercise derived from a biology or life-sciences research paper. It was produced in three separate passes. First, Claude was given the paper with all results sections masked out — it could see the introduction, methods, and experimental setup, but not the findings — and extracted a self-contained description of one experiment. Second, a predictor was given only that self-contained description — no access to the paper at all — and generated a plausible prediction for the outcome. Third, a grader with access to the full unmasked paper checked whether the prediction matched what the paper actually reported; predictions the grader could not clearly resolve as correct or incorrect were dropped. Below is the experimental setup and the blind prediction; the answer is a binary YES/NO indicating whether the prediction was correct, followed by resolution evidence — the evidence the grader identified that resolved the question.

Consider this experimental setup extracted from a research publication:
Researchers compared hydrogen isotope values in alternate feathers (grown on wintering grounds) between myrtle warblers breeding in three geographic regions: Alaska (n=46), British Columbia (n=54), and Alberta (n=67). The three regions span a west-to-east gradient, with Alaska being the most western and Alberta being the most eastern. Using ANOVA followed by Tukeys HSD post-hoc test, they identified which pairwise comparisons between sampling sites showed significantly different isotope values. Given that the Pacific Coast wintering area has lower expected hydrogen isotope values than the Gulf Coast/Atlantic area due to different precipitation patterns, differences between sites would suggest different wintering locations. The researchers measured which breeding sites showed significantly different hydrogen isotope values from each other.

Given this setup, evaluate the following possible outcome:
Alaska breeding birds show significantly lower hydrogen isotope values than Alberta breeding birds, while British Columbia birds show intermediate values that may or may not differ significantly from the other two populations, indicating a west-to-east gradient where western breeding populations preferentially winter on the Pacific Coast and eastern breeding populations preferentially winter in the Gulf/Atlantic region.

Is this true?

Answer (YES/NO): NO